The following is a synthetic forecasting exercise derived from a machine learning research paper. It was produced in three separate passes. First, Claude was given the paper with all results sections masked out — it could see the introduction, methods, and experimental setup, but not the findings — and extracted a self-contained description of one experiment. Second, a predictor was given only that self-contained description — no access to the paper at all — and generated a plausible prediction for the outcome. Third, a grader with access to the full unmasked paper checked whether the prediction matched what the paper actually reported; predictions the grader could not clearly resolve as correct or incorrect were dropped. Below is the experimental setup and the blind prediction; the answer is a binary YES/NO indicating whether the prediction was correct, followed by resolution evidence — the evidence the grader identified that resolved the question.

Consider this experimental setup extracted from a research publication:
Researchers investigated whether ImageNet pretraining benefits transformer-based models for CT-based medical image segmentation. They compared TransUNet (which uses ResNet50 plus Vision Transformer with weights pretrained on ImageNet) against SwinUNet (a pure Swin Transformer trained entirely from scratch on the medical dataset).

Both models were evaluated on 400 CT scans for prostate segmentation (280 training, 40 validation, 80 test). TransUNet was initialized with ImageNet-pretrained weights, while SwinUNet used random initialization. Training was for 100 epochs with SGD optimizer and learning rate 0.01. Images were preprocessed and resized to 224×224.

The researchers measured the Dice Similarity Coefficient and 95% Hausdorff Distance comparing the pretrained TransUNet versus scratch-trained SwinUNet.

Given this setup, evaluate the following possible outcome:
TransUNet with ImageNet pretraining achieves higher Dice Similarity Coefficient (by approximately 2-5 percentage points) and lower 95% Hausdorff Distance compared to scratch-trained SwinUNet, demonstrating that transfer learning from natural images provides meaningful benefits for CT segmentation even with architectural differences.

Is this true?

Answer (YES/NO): NO